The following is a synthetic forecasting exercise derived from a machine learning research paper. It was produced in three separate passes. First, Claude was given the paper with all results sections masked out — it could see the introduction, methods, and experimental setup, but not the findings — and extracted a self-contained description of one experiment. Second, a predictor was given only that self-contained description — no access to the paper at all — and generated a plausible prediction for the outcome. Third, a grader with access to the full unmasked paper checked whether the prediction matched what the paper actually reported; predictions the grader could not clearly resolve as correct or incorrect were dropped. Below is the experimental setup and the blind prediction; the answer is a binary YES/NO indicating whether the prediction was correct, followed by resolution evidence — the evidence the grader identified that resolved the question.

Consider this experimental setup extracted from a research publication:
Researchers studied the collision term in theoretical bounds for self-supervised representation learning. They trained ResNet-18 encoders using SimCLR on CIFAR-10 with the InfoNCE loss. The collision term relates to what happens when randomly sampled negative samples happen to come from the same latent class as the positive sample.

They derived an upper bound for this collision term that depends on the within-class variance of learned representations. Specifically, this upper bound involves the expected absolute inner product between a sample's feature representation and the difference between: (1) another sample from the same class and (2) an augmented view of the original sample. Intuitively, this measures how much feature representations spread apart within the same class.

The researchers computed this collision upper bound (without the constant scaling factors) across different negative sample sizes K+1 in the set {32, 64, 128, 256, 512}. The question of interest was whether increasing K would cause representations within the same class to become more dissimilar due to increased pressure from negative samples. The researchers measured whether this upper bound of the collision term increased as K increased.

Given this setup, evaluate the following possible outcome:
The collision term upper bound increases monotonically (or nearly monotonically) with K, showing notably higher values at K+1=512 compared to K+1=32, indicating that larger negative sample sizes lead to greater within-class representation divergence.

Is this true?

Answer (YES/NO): NO